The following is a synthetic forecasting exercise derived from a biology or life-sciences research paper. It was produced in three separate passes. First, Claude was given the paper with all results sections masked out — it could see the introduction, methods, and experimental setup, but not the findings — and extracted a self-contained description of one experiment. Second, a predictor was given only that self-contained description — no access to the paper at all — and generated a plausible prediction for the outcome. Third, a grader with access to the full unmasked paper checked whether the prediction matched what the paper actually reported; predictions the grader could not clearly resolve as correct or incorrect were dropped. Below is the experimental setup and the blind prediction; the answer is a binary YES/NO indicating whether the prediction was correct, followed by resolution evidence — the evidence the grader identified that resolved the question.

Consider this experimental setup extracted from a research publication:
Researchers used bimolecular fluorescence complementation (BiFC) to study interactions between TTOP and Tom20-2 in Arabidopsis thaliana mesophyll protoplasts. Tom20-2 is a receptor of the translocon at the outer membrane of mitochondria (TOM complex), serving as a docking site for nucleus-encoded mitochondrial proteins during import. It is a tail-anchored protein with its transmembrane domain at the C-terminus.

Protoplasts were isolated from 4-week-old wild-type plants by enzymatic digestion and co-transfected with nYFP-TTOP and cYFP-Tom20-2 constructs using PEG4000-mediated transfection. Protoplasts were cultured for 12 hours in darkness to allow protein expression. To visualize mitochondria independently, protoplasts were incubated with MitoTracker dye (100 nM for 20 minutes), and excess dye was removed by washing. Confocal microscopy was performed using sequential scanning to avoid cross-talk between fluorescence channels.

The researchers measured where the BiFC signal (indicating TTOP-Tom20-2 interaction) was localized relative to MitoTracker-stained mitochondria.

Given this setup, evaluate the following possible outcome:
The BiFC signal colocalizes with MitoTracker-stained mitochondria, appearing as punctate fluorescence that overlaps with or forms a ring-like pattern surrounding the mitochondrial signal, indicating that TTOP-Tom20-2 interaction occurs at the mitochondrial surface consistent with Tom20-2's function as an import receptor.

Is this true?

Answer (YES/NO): NO